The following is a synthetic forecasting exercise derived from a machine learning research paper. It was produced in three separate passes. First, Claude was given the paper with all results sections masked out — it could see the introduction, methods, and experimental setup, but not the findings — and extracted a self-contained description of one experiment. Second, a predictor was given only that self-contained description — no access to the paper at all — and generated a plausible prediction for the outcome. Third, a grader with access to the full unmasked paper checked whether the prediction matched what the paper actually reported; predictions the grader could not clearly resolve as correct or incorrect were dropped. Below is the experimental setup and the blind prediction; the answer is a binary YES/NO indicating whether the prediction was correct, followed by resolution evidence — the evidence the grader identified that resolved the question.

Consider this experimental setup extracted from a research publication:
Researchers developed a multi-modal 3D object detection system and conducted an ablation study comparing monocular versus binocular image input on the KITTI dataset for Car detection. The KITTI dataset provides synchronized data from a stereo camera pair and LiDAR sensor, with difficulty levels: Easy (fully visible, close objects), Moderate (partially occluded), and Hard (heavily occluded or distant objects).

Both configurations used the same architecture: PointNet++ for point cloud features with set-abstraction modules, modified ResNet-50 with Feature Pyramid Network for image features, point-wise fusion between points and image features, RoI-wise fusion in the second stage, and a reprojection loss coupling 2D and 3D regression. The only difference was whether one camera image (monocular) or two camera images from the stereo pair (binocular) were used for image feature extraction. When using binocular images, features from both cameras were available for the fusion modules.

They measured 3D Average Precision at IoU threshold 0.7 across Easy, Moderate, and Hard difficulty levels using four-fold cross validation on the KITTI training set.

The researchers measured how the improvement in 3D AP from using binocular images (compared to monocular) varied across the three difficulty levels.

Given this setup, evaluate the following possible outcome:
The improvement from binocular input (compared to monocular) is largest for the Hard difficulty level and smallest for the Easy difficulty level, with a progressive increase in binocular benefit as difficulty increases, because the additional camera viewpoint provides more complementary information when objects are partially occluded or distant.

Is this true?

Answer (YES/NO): YES